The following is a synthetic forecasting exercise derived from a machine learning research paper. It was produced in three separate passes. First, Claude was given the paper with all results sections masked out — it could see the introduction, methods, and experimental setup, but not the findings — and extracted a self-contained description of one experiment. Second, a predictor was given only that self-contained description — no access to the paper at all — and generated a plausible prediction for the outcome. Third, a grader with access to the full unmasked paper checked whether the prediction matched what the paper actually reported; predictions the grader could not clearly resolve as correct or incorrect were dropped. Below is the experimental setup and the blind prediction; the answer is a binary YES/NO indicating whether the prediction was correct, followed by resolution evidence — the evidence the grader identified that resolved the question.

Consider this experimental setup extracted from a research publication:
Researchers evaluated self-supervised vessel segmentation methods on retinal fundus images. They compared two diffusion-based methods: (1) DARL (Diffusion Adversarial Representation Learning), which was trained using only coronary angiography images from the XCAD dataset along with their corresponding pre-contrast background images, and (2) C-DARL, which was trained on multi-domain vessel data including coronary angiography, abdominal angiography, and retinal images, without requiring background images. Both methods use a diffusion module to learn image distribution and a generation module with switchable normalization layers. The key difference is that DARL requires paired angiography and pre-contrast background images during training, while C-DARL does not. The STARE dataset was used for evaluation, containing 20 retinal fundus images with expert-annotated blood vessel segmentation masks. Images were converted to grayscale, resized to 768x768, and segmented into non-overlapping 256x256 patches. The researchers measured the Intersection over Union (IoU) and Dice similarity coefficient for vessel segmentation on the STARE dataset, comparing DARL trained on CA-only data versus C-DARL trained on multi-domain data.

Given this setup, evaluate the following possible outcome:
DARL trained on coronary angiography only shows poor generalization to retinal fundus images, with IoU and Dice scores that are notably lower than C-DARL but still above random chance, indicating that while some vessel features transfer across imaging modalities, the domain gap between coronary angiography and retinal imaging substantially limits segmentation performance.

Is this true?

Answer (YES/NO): NO